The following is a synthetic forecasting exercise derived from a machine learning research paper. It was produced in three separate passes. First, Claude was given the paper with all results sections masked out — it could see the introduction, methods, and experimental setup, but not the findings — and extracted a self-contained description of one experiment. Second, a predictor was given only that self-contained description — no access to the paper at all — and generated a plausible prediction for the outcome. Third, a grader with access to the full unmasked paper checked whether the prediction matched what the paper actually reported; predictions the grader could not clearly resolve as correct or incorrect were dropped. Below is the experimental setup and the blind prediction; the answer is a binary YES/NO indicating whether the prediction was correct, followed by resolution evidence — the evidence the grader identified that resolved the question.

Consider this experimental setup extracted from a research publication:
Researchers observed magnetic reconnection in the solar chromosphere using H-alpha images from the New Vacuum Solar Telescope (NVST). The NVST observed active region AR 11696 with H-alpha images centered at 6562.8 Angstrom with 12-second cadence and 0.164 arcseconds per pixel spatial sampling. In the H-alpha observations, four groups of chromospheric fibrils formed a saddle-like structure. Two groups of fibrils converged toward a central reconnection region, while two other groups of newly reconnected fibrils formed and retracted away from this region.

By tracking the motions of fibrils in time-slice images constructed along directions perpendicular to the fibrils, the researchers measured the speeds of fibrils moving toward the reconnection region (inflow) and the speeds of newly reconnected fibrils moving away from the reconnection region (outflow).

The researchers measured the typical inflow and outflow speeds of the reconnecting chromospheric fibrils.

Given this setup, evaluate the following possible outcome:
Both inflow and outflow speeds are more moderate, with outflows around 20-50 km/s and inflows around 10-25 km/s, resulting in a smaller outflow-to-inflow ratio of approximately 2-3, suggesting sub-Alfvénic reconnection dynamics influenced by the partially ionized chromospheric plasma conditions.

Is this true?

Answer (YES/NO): NO